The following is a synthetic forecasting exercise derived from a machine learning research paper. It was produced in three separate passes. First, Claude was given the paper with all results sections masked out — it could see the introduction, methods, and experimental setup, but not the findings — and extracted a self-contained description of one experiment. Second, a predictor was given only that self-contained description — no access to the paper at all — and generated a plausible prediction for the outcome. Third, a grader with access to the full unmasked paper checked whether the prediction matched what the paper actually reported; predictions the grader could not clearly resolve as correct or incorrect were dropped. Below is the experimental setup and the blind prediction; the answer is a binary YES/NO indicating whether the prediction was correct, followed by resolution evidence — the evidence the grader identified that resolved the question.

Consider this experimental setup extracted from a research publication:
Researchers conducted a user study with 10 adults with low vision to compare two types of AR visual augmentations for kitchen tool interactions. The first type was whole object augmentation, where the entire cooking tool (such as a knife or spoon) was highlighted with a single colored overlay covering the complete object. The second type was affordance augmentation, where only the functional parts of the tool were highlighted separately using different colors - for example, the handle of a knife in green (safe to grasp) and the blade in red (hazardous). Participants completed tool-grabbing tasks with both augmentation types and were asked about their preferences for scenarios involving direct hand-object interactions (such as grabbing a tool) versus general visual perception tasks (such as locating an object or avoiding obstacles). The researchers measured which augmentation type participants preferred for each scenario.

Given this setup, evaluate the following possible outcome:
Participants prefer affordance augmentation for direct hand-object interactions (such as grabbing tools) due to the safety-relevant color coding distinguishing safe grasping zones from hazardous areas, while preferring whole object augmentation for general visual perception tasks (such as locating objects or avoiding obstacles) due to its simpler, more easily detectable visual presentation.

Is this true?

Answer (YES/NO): YES